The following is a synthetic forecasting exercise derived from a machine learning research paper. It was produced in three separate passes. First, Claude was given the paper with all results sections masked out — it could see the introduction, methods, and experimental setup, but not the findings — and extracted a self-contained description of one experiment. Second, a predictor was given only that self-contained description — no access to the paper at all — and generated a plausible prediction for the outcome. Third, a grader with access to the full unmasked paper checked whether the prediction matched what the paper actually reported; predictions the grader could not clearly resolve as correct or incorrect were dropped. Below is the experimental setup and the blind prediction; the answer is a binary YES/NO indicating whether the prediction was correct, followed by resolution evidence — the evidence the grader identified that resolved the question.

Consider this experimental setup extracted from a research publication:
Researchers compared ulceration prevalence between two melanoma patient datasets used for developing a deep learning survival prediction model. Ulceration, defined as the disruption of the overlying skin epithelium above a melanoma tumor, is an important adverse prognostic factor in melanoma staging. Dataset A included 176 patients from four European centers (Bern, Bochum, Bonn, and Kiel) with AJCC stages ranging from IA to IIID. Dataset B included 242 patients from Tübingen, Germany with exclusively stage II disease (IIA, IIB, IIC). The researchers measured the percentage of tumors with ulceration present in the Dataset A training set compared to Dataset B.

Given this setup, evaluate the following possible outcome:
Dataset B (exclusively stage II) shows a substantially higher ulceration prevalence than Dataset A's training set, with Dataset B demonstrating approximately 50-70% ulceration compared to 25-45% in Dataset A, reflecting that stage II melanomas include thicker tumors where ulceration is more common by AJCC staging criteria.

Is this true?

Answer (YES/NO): YES